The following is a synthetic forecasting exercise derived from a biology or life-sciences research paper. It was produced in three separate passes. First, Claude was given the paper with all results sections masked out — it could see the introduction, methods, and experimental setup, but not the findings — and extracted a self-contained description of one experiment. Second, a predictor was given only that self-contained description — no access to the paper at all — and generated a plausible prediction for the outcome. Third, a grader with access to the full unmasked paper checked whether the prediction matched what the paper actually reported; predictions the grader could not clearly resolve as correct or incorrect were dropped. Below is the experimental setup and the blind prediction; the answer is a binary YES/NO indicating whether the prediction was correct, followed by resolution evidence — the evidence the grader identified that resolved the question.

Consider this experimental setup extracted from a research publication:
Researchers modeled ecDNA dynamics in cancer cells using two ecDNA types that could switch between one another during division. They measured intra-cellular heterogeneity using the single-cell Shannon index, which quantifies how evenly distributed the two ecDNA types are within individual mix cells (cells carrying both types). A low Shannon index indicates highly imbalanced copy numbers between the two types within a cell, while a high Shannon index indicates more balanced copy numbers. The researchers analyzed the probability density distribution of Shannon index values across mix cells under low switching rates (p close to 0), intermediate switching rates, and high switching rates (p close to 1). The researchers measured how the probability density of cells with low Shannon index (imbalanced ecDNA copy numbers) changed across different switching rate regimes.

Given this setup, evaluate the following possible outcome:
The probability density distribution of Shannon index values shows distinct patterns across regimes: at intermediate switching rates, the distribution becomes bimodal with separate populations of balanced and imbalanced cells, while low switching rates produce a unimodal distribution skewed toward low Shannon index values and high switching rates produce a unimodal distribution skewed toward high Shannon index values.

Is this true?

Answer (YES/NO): NO